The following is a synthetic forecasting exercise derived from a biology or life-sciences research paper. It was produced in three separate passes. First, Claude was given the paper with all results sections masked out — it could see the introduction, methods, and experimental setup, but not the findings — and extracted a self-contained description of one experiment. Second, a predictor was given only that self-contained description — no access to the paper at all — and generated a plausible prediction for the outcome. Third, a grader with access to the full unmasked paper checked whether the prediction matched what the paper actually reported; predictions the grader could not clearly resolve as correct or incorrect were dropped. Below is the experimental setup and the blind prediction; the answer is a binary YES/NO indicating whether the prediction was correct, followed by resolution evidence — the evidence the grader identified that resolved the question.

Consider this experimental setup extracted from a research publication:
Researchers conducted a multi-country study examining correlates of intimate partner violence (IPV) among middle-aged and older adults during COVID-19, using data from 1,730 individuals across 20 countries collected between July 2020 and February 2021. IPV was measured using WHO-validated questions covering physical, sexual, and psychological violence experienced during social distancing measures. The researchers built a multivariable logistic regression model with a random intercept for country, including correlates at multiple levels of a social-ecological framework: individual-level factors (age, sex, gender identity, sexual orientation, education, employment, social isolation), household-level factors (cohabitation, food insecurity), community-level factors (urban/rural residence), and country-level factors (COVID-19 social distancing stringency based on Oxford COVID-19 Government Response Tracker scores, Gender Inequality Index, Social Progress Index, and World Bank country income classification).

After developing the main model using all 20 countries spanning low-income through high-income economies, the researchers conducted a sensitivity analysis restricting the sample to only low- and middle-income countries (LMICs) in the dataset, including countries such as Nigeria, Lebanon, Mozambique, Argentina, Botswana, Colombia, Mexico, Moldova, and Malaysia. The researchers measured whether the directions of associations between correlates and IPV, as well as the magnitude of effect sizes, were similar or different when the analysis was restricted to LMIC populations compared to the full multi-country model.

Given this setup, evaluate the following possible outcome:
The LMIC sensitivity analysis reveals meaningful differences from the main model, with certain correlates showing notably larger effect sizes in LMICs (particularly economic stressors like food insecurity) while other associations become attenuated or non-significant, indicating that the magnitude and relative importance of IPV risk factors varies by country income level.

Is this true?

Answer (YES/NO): NO